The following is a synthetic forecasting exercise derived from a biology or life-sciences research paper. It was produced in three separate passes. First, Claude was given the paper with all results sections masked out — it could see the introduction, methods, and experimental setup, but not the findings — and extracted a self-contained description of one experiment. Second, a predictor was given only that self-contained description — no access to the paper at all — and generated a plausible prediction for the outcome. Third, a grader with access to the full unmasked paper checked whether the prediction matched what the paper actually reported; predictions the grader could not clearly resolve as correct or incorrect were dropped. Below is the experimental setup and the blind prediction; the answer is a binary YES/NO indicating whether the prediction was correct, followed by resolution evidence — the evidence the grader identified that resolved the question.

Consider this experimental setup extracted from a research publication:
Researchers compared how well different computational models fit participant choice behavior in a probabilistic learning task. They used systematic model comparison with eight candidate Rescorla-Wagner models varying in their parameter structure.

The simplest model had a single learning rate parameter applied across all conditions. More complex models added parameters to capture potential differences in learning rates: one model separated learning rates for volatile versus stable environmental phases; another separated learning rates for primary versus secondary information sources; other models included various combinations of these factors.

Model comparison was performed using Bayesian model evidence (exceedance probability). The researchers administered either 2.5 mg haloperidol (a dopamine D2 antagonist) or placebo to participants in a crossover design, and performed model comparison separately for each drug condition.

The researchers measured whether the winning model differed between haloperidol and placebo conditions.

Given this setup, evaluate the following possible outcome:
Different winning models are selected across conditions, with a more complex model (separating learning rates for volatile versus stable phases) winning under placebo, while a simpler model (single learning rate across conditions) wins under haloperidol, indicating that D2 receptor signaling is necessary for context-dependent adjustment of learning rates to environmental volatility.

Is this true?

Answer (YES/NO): NO